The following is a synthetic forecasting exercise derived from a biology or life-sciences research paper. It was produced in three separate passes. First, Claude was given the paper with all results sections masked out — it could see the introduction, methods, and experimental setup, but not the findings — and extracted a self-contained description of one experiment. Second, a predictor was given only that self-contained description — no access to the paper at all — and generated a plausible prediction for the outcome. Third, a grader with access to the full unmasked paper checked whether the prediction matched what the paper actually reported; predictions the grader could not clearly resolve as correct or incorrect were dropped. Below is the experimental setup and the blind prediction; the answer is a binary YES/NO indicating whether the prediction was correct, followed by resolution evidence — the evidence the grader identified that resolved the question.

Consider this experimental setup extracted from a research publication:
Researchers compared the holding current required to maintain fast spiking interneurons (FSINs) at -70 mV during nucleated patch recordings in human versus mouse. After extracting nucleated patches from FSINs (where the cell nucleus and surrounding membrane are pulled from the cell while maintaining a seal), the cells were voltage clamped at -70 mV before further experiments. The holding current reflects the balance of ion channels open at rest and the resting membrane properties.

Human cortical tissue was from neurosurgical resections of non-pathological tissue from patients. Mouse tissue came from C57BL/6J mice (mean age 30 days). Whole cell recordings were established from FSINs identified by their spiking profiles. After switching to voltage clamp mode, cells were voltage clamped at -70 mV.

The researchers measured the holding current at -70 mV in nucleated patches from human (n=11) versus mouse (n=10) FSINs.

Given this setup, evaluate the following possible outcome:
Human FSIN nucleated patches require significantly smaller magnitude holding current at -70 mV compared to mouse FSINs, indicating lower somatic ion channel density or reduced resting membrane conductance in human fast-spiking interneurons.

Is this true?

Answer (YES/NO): NO